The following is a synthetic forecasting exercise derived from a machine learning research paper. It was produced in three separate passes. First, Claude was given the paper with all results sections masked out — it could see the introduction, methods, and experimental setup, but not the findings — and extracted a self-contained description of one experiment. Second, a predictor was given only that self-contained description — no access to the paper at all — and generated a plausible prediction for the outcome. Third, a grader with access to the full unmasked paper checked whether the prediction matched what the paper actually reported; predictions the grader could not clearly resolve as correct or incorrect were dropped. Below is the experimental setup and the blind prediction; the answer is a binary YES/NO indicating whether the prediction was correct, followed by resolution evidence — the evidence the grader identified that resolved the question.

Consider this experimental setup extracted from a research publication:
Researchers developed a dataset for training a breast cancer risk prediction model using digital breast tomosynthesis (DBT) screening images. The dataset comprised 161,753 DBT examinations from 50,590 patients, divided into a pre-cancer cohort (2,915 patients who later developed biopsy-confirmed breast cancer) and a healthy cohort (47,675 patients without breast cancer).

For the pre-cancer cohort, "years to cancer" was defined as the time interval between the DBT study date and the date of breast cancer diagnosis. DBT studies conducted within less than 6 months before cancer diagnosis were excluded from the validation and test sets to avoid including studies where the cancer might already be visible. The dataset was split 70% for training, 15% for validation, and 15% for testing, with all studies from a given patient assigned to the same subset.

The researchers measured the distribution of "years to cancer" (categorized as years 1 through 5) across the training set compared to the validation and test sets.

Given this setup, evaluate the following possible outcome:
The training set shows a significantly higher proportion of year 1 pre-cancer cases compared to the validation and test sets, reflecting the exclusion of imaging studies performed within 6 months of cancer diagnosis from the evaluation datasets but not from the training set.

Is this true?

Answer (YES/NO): YES